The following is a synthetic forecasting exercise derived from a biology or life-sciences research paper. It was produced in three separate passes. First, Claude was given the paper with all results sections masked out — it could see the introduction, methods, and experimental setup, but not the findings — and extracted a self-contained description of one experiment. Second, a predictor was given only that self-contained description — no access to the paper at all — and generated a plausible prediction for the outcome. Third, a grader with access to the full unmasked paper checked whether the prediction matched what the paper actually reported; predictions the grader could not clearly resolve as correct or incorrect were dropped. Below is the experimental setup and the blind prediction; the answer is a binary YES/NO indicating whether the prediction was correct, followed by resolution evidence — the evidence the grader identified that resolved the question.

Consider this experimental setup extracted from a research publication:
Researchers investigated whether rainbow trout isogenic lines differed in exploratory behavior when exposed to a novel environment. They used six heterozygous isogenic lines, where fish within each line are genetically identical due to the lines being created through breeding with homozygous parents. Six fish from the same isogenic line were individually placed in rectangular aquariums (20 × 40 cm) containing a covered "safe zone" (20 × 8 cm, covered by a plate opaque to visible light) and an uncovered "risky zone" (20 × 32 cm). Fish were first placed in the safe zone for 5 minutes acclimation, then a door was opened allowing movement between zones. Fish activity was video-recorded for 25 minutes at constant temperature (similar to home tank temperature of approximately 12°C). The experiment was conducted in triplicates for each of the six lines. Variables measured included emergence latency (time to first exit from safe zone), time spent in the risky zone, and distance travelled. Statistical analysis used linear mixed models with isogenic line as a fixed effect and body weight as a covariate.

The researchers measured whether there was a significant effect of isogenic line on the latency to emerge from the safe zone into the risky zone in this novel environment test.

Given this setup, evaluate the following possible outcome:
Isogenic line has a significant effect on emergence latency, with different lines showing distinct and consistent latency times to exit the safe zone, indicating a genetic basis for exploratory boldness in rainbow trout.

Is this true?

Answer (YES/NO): NO